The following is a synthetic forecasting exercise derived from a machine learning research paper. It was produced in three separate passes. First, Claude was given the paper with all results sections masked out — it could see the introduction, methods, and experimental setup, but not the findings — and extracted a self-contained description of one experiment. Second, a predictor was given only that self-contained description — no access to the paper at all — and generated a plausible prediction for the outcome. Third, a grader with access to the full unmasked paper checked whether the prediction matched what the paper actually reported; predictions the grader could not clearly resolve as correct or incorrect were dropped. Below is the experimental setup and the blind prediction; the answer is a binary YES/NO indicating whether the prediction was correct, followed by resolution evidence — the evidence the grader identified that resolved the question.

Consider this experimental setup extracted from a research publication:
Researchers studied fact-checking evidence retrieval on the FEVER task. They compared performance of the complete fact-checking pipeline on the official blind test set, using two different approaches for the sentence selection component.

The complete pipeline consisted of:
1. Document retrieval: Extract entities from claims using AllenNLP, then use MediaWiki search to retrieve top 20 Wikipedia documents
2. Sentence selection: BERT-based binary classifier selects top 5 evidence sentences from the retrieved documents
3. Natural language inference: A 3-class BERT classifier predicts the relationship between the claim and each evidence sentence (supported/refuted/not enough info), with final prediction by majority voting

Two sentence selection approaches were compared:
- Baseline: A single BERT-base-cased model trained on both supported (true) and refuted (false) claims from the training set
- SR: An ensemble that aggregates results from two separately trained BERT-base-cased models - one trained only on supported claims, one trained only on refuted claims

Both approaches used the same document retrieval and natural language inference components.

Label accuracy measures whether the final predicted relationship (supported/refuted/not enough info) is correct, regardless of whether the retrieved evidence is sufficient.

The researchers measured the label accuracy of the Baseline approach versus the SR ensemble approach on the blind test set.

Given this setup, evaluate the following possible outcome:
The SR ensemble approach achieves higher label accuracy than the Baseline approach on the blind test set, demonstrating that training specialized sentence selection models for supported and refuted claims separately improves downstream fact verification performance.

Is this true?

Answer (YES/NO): YES